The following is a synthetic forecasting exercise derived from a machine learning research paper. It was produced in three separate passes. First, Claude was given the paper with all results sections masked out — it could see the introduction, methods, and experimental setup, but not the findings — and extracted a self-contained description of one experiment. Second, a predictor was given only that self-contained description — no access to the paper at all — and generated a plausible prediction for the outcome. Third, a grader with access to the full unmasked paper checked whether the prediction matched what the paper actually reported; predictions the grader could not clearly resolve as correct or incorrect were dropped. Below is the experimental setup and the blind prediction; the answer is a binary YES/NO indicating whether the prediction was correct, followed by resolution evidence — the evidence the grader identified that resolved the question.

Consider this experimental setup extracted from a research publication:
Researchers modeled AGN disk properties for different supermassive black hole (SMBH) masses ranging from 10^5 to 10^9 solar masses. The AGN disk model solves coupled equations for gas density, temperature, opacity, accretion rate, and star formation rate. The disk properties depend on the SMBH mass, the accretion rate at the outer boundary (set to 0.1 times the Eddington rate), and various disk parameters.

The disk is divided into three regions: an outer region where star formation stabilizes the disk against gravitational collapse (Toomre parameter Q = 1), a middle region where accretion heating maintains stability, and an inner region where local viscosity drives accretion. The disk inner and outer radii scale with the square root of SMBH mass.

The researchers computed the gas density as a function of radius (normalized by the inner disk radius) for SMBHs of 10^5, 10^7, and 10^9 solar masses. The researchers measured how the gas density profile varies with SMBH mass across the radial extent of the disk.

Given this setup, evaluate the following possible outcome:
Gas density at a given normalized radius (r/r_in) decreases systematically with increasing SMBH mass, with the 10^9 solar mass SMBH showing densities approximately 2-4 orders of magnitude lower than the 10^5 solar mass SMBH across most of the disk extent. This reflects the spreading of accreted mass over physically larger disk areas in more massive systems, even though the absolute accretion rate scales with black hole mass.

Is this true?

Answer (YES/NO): NO